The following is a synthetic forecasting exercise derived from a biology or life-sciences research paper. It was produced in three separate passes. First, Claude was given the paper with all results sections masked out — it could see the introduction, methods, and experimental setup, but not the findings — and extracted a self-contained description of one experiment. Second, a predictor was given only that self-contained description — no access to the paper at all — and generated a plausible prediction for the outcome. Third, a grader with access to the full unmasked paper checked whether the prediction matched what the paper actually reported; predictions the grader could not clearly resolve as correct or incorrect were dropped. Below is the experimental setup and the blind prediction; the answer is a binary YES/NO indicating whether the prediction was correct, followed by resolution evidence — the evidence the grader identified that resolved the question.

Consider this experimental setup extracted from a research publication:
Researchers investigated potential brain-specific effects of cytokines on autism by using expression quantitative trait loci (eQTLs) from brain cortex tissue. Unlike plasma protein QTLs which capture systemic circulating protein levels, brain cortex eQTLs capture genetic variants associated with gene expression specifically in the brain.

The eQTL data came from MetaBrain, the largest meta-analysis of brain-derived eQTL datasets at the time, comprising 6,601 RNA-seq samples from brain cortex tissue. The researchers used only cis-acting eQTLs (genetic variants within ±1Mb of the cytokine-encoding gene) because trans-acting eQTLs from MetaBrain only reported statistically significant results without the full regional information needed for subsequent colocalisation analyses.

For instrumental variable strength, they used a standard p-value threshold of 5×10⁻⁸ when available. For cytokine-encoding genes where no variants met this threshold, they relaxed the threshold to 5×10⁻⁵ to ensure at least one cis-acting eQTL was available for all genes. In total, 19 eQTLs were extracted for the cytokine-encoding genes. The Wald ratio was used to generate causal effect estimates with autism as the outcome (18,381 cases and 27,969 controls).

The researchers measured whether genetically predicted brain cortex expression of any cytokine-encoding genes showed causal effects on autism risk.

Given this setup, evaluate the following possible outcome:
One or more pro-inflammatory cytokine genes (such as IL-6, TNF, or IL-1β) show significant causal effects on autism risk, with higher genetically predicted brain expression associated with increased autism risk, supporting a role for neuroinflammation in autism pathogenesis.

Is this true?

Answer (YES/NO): NO